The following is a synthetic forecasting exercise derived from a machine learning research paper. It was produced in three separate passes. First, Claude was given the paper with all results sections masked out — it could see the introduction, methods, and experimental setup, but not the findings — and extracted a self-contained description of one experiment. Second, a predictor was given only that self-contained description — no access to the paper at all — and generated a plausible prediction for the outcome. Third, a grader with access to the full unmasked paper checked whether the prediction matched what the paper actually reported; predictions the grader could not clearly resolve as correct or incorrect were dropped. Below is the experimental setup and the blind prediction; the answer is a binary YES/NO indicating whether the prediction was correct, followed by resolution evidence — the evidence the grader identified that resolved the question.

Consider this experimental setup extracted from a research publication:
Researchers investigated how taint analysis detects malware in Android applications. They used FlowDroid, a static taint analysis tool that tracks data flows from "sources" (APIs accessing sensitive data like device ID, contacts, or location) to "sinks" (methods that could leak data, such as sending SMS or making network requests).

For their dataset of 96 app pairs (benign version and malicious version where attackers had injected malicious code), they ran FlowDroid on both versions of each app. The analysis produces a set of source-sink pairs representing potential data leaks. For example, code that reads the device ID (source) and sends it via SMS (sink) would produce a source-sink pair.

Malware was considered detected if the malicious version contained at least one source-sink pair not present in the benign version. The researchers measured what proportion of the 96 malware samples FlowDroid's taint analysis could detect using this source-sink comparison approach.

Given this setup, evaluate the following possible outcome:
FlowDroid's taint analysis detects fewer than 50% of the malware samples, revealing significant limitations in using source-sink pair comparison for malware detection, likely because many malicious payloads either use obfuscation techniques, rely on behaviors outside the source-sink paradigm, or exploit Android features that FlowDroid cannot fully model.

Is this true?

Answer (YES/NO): NO